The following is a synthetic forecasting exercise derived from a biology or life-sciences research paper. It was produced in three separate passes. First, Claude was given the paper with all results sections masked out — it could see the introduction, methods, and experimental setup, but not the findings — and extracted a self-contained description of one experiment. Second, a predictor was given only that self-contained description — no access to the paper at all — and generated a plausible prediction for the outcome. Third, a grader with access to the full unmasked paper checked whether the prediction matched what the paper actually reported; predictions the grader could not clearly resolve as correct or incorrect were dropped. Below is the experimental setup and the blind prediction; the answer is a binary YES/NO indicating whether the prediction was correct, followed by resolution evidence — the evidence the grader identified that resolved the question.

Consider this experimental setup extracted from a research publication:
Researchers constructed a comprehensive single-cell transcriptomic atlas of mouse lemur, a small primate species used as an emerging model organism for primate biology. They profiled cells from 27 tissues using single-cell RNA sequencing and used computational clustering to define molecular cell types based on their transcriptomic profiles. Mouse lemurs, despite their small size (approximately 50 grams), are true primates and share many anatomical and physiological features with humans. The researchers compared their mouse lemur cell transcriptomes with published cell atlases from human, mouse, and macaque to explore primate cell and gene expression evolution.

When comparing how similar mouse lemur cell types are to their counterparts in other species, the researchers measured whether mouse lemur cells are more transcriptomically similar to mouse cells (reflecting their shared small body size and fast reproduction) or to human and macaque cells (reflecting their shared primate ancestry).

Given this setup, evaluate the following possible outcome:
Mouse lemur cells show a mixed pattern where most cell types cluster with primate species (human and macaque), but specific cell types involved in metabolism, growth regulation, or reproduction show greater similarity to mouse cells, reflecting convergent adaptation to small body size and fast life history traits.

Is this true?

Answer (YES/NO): NO